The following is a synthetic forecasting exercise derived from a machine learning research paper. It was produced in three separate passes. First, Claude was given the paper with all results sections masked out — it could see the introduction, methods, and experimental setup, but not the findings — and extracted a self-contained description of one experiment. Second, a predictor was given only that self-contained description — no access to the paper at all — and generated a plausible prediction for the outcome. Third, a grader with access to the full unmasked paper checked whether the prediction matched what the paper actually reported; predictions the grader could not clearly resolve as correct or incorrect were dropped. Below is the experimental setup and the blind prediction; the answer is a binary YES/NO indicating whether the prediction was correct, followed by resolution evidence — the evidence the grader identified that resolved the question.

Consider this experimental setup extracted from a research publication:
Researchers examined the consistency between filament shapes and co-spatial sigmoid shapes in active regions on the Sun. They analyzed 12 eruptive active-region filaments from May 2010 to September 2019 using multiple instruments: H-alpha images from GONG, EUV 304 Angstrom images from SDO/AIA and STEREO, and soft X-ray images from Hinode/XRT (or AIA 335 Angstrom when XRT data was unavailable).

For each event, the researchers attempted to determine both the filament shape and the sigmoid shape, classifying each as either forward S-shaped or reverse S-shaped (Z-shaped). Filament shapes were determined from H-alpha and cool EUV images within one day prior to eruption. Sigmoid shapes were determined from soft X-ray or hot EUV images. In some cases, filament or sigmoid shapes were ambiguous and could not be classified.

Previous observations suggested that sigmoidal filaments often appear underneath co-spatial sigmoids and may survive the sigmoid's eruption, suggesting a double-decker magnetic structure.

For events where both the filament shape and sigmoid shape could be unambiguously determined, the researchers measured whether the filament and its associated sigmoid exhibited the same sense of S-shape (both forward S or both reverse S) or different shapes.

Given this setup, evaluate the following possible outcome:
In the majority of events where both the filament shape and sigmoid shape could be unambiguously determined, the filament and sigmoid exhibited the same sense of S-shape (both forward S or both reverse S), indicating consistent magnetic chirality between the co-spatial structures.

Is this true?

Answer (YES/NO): YES